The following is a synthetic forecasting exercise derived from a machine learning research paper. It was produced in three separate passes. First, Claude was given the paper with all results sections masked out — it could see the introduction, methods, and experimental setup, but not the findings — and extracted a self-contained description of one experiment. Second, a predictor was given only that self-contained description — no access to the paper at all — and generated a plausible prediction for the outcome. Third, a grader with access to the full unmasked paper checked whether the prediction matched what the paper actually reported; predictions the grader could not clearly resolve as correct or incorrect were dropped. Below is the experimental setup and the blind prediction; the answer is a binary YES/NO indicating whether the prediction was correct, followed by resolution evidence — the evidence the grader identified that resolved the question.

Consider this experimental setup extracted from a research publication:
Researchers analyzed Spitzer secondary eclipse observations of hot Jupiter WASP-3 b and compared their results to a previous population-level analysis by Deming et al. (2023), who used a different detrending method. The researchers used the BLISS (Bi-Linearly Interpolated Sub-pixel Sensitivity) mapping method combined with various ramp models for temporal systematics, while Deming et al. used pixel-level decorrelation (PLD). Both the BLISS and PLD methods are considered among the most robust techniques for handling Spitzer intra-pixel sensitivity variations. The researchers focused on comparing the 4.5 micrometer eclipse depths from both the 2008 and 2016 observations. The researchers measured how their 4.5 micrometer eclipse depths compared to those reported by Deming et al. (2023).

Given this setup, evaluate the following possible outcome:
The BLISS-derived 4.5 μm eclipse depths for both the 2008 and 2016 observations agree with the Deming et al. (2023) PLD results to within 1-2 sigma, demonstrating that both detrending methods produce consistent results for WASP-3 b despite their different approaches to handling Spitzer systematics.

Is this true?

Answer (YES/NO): NO